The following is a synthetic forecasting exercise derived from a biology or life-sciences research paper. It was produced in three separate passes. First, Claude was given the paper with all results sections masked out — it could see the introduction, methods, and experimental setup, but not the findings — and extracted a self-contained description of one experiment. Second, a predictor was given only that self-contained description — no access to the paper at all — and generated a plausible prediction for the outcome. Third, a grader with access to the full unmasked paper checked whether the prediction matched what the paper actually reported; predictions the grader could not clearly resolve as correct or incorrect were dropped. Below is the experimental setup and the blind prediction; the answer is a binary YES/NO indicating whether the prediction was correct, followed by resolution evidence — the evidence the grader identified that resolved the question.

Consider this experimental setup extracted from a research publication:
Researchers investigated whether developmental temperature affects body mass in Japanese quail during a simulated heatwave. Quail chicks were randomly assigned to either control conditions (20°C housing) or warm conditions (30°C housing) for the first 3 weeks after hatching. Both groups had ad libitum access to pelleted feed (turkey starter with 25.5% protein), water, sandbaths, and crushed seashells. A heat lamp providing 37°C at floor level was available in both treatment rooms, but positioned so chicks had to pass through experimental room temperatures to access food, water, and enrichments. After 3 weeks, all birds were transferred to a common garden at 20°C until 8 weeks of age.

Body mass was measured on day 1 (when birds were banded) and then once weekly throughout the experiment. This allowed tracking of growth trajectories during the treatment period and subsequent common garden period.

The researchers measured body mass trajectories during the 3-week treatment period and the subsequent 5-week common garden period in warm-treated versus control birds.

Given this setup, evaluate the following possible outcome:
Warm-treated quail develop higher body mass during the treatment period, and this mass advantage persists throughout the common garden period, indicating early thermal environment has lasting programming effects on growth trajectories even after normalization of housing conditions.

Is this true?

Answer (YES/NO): NO